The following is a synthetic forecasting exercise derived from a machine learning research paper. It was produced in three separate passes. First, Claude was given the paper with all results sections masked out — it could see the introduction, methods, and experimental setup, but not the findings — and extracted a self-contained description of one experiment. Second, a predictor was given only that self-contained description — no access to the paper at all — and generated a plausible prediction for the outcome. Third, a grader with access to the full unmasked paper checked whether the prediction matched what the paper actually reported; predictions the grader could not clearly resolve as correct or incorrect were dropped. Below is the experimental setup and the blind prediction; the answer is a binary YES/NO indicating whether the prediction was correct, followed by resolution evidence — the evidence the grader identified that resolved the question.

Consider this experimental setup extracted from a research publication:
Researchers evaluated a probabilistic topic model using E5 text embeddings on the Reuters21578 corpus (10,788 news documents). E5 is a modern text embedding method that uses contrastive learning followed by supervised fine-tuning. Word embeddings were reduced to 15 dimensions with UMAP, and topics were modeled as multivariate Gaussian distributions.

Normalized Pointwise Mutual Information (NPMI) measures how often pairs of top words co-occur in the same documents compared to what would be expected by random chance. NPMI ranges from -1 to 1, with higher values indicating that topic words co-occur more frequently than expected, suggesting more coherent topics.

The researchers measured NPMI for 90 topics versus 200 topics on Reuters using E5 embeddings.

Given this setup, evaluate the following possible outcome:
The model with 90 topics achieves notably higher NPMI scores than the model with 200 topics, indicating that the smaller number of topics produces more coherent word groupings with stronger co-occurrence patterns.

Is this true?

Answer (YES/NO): NO